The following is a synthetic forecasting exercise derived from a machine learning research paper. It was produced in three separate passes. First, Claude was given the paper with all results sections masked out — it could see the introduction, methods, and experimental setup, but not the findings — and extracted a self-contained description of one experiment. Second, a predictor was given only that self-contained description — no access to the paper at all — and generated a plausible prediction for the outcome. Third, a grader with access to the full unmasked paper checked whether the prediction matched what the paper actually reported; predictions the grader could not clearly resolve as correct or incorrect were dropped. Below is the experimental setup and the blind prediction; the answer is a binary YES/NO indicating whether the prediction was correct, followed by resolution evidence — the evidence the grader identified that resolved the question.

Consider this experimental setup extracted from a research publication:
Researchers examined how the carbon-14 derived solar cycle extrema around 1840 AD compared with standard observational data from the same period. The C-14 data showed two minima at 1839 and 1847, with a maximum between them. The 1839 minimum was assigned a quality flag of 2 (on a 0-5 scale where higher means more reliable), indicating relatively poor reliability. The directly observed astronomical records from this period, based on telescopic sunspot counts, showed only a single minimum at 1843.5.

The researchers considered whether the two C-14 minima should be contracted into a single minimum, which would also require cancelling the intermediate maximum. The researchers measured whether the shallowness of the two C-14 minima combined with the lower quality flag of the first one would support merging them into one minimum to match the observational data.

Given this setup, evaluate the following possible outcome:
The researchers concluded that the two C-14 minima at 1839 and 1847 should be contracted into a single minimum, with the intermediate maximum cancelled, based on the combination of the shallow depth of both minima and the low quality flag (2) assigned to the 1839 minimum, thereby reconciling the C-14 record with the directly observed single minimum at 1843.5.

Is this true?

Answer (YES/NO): YES